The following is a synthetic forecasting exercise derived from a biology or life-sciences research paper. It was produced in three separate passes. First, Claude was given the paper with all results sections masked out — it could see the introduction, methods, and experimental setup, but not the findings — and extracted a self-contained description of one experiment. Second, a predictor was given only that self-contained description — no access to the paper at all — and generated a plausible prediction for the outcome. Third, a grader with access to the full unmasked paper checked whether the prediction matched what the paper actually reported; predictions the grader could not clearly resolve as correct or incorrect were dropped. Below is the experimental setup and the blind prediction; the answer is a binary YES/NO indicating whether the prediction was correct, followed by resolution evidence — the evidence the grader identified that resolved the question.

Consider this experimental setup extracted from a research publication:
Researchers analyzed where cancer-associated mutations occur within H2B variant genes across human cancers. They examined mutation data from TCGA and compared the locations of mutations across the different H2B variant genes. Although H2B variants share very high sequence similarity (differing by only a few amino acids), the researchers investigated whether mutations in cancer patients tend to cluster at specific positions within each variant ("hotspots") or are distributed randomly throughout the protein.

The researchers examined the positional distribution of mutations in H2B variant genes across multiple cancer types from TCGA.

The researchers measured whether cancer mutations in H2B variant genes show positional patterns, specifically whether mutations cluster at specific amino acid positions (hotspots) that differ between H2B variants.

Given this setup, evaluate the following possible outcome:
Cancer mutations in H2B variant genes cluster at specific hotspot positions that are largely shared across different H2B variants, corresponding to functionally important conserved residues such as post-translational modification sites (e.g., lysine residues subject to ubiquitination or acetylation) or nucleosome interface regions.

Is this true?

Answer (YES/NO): NO